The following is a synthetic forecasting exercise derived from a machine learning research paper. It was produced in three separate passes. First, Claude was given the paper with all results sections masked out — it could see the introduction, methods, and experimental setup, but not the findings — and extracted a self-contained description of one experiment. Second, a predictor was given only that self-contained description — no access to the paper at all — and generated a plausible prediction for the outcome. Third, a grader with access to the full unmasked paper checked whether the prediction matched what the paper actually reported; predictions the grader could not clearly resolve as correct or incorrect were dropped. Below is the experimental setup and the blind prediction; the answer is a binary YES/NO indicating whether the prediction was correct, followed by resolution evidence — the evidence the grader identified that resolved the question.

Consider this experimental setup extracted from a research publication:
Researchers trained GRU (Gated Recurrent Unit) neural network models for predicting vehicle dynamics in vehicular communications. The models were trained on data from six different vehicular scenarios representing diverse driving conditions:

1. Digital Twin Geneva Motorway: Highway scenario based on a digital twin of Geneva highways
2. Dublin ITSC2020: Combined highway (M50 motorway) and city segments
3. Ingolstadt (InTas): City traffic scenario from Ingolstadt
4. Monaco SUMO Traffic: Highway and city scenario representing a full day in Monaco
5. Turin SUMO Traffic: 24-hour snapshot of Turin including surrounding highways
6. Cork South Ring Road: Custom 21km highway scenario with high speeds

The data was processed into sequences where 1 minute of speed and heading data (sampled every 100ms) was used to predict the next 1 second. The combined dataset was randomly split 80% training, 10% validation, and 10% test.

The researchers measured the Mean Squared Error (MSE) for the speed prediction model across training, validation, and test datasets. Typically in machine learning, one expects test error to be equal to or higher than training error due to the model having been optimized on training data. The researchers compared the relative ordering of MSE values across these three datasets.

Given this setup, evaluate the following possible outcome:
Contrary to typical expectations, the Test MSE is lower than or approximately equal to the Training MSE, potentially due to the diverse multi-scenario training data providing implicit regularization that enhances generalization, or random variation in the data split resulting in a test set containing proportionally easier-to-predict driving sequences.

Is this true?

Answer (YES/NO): YES